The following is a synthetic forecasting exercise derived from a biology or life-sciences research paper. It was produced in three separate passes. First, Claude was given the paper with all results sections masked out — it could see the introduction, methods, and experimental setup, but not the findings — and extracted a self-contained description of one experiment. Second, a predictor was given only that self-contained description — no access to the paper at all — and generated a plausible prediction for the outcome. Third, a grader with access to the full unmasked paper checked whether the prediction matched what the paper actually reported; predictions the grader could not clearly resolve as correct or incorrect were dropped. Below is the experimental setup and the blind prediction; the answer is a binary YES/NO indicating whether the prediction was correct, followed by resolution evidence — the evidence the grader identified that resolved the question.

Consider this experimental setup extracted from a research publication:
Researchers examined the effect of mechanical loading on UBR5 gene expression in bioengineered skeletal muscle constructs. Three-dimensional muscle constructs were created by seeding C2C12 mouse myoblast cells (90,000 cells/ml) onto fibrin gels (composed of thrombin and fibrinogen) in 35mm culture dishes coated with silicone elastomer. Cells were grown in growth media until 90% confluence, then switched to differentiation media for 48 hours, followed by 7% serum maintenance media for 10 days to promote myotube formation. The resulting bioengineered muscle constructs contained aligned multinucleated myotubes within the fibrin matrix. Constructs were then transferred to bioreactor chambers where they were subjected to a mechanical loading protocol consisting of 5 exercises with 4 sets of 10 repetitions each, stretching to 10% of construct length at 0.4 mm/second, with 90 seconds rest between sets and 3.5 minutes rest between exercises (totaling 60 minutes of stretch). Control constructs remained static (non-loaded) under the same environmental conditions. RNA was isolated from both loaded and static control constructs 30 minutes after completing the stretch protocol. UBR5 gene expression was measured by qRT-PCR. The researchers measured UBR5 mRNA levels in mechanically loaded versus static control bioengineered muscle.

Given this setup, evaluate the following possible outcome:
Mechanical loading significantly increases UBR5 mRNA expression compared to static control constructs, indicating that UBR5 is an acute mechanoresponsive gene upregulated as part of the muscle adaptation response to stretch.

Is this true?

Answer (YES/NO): YES